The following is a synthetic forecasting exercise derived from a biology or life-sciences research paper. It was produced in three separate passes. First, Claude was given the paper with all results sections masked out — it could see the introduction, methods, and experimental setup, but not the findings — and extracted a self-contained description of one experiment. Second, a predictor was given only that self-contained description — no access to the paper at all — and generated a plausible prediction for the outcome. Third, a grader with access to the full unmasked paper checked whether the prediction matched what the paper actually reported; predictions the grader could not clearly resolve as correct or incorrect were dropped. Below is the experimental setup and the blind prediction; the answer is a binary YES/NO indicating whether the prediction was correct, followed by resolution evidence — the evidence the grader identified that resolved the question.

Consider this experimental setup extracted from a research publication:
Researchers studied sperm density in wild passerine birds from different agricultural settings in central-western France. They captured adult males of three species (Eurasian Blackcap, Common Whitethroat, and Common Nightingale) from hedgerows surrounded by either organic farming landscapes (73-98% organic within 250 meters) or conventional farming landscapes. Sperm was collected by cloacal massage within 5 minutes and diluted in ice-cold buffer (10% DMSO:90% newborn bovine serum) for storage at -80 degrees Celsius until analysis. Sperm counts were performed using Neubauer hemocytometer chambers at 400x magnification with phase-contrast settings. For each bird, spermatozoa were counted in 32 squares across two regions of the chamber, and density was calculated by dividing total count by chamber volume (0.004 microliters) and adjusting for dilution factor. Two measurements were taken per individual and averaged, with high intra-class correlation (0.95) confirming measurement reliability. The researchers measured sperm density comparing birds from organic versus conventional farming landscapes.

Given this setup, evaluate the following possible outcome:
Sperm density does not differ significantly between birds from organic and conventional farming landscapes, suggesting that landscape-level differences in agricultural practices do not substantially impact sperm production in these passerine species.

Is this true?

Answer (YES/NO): NO